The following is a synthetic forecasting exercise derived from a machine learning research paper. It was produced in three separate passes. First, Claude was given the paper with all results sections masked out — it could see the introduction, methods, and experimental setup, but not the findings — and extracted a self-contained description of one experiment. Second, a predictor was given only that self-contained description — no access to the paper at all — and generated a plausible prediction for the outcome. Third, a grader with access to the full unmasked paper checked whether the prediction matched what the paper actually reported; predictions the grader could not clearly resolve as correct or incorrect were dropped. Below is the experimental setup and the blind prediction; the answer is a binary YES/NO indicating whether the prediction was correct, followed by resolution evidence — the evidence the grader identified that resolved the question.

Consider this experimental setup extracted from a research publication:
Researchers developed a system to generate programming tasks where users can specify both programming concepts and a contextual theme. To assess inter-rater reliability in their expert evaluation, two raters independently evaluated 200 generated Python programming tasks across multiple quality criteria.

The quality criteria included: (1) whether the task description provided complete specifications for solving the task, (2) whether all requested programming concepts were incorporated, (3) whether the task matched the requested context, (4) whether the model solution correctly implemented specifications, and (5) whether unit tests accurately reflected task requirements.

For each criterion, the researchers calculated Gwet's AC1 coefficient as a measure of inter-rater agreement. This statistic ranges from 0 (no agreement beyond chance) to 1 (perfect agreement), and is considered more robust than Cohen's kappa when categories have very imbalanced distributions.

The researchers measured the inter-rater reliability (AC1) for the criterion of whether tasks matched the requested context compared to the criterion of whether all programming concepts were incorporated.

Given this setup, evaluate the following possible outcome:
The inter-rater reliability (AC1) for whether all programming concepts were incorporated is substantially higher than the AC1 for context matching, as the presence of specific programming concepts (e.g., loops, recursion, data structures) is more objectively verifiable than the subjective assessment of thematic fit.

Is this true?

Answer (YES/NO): NO